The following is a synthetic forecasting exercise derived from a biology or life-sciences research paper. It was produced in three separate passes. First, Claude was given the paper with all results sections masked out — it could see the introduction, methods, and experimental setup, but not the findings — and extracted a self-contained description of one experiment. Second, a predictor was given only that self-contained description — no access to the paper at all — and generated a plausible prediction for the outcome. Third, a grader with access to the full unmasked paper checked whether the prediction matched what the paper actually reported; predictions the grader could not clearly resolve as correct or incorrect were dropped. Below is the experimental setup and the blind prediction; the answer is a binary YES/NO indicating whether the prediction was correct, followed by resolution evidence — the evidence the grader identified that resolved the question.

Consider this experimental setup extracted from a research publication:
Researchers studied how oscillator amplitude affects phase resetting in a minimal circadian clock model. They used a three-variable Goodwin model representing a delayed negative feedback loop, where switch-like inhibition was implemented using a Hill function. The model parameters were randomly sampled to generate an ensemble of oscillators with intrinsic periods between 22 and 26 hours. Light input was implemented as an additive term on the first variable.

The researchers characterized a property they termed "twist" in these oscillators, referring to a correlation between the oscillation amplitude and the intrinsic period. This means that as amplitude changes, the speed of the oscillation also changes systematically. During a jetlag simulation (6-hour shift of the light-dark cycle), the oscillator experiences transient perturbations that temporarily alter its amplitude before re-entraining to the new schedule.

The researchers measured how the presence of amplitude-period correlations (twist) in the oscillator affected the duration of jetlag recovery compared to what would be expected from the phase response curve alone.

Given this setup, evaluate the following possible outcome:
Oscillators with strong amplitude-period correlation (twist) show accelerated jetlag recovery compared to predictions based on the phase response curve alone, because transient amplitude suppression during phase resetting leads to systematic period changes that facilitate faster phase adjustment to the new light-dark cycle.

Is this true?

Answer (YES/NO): YES